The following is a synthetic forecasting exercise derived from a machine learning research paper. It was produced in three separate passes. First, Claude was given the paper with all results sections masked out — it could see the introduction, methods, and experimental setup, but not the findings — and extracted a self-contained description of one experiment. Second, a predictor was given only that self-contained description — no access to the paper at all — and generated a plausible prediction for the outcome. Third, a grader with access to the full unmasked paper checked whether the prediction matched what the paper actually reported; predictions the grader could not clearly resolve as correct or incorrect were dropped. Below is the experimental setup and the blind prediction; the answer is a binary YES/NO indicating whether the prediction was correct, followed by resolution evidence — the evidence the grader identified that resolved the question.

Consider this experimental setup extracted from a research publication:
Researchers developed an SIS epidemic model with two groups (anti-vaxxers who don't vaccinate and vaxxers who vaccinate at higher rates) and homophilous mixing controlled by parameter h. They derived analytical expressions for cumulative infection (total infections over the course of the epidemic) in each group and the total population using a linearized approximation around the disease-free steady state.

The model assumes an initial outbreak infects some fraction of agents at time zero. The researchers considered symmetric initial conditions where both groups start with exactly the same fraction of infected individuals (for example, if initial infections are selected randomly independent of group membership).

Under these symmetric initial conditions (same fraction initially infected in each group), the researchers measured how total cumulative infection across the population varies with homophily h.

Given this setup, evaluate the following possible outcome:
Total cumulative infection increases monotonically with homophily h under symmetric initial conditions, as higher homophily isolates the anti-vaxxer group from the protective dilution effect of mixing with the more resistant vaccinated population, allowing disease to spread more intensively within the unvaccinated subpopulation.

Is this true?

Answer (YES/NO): YES